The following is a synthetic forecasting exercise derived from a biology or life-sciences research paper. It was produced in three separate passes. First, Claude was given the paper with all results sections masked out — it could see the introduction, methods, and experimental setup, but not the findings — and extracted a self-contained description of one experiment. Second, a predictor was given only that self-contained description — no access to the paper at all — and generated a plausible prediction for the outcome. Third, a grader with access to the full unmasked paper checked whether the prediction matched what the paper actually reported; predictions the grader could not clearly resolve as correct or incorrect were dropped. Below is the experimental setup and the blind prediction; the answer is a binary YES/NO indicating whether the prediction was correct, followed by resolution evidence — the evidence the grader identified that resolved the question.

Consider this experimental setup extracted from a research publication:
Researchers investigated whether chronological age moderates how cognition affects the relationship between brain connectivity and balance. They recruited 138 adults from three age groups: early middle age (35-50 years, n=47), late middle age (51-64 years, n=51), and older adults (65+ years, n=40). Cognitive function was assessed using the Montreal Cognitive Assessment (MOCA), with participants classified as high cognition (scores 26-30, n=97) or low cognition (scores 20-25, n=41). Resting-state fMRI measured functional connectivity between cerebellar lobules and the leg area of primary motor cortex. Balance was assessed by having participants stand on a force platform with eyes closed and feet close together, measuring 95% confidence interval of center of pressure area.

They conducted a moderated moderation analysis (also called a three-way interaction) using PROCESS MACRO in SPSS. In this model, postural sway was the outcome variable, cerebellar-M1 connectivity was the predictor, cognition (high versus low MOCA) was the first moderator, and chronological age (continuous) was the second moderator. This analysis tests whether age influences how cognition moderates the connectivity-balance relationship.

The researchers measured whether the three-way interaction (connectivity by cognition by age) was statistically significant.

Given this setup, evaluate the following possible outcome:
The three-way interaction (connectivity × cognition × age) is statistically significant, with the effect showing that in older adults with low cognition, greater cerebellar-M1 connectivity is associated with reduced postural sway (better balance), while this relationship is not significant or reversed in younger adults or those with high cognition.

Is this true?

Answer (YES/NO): NO